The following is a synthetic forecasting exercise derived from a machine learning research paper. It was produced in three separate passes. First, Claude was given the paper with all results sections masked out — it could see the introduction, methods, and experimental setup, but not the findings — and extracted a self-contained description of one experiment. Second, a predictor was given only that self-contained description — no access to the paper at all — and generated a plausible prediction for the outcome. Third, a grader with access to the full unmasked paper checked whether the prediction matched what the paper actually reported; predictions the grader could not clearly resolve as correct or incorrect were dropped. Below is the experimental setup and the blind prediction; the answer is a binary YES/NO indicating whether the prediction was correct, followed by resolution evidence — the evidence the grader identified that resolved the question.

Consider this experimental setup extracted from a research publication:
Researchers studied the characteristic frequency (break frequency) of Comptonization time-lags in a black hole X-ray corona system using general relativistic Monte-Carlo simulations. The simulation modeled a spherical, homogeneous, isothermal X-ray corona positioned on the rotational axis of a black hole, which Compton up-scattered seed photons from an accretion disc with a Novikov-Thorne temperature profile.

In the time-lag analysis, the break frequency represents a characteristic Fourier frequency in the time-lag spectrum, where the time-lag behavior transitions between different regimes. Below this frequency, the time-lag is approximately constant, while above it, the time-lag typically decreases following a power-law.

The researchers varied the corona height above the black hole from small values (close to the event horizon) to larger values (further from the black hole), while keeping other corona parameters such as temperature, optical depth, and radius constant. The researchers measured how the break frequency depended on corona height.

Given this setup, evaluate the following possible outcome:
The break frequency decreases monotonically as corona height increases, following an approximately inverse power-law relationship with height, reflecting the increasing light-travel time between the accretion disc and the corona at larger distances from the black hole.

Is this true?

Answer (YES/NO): NO